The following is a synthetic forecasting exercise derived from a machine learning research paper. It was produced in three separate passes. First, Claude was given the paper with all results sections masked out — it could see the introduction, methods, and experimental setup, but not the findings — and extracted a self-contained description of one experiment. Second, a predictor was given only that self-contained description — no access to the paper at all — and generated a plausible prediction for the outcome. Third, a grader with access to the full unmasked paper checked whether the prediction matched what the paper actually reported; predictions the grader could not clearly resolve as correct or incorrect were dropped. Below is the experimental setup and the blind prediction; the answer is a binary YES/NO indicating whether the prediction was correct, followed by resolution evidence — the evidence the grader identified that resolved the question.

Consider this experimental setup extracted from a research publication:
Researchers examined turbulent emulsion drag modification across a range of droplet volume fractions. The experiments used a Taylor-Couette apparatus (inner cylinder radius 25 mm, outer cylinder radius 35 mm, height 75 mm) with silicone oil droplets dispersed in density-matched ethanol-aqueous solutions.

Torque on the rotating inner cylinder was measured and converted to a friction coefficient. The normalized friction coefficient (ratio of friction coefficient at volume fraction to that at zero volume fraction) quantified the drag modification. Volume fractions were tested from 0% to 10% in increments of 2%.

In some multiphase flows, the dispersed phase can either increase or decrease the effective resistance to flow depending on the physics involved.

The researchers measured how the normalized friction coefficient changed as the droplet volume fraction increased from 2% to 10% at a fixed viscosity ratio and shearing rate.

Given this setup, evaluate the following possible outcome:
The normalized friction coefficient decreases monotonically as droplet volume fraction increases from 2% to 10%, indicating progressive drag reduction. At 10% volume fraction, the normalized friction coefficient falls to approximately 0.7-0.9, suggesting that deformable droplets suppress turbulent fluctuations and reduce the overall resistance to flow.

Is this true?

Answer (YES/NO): NO